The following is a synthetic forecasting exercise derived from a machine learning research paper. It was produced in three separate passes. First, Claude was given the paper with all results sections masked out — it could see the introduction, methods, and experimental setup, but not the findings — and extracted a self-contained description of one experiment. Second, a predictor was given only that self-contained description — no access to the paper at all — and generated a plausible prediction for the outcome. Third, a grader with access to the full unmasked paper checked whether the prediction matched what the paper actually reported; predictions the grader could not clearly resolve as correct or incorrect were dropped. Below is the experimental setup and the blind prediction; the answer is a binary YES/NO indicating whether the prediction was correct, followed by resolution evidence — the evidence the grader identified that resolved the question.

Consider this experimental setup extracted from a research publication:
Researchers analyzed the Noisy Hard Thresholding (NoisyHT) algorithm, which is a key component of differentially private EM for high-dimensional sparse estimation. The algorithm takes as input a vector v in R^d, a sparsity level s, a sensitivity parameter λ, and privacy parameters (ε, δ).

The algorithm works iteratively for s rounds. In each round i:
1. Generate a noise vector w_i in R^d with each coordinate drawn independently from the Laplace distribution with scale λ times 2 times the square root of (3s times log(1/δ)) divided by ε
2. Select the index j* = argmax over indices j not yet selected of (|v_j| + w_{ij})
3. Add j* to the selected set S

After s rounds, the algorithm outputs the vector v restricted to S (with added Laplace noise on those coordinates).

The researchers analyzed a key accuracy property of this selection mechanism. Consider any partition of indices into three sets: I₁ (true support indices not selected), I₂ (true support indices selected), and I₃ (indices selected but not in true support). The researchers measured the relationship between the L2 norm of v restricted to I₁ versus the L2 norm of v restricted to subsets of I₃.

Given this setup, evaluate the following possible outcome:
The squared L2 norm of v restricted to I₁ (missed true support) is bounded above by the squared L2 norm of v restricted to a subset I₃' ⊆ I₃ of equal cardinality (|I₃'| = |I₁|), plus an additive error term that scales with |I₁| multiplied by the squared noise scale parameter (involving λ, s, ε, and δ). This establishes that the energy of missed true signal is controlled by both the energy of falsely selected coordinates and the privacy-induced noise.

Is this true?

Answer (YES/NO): NO